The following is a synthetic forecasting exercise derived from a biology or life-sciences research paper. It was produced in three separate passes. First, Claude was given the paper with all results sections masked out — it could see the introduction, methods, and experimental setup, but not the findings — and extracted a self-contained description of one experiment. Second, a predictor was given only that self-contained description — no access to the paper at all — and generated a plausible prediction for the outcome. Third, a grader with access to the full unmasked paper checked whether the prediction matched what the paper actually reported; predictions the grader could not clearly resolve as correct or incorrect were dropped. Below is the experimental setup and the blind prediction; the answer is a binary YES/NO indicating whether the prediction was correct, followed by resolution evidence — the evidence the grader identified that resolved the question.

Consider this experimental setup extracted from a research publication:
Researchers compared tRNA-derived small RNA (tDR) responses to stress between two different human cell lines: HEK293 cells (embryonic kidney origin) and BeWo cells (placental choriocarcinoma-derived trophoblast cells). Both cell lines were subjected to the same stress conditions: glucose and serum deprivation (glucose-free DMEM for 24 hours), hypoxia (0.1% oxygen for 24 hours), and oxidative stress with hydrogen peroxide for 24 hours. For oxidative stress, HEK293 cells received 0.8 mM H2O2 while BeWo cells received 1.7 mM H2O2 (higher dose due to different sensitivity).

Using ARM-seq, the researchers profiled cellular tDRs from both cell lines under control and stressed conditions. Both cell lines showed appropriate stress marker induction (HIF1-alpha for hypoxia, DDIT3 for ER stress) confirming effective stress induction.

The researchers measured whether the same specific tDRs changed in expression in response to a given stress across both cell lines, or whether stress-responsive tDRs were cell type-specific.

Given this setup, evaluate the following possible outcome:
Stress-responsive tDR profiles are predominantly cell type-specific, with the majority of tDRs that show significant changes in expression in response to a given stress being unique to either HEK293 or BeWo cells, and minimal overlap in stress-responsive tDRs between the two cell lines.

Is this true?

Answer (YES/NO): NO